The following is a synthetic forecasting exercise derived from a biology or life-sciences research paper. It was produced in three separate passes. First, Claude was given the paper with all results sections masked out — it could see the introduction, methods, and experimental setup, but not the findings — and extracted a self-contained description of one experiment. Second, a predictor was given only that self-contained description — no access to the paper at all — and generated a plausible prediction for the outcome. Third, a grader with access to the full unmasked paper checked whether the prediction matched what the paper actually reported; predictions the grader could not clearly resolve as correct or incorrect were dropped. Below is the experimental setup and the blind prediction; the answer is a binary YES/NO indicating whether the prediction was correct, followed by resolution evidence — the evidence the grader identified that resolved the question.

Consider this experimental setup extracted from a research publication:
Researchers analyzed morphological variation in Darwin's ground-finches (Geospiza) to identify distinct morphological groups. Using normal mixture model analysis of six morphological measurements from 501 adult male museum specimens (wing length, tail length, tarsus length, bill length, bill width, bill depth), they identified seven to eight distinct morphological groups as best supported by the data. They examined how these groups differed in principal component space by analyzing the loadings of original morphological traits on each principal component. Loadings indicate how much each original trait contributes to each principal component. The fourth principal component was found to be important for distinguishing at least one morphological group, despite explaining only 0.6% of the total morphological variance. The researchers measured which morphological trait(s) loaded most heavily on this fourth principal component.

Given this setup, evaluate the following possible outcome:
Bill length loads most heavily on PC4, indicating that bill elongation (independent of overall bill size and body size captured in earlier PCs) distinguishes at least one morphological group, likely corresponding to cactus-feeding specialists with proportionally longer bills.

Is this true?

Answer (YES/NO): NO